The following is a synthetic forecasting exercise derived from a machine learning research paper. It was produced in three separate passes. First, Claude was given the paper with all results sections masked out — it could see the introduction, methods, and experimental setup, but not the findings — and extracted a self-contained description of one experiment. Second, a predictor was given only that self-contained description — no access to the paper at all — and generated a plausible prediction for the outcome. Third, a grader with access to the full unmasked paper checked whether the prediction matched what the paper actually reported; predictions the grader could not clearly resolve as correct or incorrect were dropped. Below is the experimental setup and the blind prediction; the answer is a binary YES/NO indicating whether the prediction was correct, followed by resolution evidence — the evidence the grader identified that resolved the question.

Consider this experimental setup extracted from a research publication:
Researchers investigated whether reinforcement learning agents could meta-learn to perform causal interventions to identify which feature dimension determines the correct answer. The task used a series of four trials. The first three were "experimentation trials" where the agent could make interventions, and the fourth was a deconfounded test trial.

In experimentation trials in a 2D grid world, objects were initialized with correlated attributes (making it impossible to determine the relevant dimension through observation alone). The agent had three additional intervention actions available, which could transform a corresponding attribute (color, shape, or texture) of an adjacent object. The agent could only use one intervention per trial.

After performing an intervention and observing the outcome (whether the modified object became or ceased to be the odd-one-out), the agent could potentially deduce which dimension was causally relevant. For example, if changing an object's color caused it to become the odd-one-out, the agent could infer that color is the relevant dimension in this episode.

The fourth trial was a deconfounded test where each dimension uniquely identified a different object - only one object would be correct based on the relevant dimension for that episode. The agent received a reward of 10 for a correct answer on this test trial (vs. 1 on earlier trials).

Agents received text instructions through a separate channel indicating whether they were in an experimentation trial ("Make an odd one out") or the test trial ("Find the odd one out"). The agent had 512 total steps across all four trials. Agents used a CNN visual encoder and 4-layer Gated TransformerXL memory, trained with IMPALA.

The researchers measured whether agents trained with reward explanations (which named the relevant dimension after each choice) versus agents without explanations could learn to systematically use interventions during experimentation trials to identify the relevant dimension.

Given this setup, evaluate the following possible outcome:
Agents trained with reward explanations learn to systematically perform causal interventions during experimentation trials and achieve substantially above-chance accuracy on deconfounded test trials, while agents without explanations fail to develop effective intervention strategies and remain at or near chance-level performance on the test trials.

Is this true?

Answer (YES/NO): YES